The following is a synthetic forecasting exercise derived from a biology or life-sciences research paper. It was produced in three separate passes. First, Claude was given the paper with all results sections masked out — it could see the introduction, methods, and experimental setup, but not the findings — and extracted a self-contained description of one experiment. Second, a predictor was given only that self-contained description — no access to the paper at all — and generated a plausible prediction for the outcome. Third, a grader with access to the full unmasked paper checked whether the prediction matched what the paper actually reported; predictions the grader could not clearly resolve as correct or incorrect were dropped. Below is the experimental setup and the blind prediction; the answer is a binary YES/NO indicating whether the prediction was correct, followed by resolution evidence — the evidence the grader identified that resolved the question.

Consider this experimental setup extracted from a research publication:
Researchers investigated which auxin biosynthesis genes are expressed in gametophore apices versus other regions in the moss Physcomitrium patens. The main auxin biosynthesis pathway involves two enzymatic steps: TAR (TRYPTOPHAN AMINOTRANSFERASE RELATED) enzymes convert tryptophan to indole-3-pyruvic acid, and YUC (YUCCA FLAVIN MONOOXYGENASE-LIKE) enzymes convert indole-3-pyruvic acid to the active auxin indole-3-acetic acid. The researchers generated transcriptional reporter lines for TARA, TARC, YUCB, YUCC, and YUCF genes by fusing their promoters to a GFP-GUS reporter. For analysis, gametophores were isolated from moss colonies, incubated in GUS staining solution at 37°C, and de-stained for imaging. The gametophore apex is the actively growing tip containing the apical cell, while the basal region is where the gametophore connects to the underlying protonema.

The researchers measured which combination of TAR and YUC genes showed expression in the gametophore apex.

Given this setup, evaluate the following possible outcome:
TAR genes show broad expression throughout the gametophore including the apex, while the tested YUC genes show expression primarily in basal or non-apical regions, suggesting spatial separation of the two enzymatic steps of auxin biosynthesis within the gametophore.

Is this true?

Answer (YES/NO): NO